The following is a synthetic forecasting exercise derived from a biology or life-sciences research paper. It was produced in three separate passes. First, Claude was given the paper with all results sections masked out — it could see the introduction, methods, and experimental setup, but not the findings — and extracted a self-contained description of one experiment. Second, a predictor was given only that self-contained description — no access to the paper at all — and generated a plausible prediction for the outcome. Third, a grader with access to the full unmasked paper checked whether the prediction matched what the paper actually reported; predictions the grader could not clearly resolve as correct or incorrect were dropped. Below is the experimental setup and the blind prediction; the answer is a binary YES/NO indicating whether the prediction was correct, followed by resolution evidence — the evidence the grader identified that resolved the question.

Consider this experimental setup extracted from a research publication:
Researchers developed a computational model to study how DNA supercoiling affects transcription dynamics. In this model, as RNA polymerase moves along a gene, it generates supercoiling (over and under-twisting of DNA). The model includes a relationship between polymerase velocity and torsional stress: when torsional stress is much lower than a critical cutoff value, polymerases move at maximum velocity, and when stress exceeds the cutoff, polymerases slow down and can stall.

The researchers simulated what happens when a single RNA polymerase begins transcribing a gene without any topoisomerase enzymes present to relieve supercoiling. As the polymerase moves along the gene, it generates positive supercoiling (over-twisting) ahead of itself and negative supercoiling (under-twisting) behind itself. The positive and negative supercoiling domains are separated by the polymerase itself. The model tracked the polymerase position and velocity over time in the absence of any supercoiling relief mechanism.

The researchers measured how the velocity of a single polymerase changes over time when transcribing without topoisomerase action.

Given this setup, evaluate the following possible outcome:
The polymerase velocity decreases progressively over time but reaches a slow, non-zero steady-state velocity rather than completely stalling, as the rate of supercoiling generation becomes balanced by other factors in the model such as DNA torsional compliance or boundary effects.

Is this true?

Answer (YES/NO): NO